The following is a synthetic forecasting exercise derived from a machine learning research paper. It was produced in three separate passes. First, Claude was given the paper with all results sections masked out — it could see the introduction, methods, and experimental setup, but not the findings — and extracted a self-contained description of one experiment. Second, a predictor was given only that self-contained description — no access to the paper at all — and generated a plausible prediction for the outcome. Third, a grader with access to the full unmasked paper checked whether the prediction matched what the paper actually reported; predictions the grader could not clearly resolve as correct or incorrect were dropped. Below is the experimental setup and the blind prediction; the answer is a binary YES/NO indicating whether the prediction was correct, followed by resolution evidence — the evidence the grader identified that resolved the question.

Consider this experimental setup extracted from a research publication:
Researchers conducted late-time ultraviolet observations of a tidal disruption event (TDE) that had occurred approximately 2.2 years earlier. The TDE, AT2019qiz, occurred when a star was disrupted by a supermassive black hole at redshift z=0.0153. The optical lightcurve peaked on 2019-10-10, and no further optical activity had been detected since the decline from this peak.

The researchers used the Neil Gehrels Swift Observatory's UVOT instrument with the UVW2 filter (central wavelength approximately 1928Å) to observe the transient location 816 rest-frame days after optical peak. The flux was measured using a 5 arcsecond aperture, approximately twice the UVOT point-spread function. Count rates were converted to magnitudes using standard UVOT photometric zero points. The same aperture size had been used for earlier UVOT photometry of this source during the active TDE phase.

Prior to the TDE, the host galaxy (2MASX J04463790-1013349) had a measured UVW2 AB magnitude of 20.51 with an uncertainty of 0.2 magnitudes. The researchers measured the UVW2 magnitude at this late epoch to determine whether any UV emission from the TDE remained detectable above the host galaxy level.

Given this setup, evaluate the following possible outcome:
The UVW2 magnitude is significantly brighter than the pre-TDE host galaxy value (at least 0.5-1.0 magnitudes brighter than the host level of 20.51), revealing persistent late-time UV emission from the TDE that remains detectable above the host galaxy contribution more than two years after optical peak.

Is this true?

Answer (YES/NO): NO